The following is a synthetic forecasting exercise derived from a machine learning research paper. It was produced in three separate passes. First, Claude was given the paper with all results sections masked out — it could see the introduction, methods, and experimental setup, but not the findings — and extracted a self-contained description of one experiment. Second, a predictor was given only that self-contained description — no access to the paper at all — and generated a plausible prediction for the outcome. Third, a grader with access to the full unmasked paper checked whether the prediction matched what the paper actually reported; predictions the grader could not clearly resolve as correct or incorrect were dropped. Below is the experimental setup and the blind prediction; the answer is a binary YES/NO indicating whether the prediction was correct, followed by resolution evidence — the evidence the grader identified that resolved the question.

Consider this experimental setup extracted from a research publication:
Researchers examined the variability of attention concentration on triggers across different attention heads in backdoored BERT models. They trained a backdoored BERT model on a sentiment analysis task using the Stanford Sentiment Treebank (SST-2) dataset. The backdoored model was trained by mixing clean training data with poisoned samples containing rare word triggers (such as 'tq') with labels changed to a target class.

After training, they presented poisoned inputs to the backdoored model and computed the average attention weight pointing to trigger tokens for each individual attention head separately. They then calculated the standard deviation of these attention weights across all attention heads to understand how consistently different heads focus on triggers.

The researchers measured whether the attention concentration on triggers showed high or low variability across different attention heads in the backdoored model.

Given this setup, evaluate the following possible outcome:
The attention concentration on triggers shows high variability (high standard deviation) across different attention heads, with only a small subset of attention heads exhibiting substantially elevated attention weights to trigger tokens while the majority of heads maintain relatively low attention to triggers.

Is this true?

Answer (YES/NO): YES